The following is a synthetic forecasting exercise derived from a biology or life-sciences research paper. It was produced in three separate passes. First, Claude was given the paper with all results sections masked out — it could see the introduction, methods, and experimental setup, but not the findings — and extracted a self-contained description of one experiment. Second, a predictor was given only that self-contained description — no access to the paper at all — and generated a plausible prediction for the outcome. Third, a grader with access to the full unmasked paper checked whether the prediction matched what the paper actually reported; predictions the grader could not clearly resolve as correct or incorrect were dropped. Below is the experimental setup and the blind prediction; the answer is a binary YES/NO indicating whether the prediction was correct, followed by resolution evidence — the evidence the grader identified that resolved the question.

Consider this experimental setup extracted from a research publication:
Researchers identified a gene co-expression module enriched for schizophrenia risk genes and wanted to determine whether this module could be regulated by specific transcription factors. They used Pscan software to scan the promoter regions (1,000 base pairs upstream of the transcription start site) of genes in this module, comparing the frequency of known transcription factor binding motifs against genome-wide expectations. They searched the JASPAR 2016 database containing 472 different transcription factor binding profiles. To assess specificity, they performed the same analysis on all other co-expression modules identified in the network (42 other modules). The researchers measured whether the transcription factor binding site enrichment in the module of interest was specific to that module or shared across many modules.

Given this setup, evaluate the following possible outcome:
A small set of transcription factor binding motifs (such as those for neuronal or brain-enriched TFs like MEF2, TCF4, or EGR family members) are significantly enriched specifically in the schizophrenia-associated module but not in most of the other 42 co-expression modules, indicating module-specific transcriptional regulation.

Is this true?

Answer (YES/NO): NO